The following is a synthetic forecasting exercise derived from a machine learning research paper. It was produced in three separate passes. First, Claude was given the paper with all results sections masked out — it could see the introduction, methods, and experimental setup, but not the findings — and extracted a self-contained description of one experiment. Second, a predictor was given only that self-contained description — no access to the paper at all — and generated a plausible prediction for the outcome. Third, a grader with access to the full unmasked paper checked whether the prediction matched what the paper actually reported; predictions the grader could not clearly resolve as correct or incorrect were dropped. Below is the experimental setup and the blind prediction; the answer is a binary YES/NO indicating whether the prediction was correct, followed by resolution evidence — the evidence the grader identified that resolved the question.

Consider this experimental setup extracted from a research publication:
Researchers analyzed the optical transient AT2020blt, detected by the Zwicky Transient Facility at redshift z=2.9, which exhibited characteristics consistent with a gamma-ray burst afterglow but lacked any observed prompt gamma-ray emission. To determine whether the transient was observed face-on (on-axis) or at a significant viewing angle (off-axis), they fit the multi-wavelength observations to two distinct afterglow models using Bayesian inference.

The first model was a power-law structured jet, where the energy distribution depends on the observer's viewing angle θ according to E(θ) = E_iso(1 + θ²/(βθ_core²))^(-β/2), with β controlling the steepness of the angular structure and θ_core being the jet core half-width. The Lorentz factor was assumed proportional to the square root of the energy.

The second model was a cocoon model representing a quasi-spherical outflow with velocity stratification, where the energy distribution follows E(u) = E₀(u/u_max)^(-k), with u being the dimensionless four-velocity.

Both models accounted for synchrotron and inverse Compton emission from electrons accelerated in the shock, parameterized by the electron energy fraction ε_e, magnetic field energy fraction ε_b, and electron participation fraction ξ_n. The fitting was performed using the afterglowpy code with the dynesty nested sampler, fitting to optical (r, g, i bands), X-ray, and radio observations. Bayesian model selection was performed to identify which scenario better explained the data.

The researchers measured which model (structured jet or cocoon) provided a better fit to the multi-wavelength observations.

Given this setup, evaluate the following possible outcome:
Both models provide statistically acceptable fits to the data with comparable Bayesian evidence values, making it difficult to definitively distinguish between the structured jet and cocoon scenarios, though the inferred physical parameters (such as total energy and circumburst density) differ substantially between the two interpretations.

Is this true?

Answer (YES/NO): NO